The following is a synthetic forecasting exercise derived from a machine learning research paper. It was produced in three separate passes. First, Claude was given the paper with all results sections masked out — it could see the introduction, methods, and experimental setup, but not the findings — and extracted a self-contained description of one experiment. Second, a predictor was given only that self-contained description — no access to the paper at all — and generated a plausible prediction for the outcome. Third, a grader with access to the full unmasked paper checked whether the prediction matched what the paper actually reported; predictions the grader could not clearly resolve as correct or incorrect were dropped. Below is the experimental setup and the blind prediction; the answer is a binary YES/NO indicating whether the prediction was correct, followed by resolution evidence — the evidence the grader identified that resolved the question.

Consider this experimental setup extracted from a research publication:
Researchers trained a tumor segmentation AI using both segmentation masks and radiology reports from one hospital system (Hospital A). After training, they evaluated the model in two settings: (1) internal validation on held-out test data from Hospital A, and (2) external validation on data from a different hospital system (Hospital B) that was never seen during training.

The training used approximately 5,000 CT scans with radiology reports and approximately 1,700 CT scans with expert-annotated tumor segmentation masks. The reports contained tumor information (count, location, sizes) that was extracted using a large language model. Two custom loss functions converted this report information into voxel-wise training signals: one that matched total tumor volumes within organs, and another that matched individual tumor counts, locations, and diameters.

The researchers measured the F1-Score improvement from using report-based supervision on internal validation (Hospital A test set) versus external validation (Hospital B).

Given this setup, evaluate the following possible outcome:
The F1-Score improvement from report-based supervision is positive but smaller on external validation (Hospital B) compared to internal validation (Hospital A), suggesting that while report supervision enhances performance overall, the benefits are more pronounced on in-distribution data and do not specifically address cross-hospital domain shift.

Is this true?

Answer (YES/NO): YES